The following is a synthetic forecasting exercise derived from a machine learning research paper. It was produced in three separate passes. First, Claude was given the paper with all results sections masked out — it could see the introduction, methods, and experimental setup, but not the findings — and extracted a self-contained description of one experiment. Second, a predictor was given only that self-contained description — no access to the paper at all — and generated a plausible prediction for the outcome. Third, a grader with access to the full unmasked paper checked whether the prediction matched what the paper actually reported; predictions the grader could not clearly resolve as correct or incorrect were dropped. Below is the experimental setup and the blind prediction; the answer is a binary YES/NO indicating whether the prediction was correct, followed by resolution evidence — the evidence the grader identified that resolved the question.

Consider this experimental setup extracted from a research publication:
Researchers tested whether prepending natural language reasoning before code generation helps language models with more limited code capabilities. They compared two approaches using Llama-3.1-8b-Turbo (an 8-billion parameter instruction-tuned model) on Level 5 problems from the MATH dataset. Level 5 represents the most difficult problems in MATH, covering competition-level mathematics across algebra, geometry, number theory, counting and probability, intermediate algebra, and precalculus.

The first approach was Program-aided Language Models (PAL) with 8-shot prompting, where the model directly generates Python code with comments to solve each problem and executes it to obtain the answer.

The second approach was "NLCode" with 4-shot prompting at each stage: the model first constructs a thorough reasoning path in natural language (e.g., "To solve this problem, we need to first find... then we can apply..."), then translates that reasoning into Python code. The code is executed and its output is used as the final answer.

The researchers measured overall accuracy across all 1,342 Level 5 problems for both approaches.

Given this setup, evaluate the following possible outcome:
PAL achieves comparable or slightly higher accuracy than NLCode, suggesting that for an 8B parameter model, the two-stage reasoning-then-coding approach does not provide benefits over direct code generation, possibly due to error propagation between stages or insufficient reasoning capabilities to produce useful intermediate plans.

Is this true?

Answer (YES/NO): NO